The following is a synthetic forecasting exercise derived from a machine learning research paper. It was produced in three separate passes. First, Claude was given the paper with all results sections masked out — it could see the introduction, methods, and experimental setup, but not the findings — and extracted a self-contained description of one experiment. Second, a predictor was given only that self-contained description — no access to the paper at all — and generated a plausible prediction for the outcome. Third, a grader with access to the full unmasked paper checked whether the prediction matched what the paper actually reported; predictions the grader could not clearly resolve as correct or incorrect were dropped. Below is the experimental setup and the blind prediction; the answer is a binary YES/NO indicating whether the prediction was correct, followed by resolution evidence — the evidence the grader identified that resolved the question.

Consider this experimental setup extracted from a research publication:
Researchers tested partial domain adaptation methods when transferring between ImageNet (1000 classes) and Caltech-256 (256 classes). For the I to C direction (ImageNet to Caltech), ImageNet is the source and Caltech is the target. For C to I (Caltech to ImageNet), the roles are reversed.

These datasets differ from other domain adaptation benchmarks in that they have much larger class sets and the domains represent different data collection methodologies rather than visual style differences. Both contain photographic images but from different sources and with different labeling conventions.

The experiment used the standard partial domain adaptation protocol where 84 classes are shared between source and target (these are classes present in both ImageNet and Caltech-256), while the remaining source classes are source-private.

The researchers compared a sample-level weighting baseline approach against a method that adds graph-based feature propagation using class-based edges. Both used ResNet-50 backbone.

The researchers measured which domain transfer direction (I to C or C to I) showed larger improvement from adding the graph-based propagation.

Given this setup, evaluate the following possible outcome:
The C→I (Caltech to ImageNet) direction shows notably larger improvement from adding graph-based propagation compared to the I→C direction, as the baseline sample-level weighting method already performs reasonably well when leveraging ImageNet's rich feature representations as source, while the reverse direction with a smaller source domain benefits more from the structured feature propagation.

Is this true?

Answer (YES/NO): YES